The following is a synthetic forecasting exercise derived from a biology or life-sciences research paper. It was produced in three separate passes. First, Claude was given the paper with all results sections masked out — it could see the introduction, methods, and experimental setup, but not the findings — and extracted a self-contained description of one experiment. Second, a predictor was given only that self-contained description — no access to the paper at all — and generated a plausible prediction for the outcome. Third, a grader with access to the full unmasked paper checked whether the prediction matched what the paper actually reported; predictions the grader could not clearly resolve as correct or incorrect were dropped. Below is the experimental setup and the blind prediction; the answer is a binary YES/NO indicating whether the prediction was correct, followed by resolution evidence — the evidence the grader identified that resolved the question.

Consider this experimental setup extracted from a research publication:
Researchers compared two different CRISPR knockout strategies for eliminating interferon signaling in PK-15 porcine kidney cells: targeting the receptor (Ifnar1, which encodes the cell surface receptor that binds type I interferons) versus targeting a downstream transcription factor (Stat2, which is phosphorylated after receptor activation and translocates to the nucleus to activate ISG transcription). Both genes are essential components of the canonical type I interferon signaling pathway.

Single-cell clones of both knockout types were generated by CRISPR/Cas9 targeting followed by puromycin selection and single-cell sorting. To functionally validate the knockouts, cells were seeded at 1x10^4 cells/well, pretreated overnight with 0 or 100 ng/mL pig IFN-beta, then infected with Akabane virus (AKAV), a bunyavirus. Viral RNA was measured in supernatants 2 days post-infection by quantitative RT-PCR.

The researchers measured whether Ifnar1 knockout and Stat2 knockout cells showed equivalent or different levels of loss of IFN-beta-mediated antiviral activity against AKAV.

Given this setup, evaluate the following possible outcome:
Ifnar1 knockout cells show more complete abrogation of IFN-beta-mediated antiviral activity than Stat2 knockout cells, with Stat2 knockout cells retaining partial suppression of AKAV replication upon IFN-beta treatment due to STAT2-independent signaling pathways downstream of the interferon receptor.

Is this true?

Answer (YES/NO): NO